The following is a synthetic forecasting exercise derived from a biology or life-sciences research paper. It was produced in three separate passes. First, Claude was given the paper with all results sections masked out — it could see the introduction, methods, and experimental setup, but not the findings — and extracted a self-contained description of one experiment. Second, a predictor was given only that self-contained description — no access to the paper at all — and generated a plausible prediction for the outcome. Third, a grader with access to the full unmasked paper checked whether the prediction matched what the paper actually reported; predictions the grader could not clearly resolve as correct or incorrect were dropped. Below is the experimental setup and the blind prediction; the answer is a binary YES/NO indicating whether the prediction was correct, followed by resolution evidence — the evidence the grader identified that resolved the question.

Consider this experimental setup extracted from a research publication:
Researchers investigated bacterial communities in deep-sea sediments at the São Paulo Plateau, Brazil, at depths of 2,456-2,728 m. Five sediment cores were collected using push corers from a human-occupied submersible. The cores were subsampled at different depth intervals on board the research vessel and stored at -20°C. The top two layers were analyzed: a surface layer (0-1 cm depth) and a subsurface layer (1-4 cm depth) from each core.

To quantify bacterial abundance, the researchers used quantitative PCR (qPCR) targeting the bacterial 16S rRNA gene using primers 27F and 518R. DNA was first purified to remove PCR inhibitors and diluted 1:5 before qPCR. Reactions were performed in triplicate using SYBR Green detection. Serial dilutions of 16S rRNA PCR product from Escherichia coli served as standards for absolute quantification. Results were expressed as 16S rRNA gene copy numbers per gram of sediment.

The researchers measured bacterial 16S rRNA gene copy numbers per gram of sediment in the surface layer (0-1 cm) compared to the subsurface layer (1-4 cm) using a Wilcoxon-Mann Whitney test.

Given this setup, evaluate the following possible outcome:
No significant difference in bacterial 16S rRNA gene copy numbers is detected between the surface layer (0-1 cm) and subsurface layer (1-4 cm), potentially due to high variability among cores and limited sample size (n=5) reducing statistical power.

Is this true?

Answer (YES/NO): YES